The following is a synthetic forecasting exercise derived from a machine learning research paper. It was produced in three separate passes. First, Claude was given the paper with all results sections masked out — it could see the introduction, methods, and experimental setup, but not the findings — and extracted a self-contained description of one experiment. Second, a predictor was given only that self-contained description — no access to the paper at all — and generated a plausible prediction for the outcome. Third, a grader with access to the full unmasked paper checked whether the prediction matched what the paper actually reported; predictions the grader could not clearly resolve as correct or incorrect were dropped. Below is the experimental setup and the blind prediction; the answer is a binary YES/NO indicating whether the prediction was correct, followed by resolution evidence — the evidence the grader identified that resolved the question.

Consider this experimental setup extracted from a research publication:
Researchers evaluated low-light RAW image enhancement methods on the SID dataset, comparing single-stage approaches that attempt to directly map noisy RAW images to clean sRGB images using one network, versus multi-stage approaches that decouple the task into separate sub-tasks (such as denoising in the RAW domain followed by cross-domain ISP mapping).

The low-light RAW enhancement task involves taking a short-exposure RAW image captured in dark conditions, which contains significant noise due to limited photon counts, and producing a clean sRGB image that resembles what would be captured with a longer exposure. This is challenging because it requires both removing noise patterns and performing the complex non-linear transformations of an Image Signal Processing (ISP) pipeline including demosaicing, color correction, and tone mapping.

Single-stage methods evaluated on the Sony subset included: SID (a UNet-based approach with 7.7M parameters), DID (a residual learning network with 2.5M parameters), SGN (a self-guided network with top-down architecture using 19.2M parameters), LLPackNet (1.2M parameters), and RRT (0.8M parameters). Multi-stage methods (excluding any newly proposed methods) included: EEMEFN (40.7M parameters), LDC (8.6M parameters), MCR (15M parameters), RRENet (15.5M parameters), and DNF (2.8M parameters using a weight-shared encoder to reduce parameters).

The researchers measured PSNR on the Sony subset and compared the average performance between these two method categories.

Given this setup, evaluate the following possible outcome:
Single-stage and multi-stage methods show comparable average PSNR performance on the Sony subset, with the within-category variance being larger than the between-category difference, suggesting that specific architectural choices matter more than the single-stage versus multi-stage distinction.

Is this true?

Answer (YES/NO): NO